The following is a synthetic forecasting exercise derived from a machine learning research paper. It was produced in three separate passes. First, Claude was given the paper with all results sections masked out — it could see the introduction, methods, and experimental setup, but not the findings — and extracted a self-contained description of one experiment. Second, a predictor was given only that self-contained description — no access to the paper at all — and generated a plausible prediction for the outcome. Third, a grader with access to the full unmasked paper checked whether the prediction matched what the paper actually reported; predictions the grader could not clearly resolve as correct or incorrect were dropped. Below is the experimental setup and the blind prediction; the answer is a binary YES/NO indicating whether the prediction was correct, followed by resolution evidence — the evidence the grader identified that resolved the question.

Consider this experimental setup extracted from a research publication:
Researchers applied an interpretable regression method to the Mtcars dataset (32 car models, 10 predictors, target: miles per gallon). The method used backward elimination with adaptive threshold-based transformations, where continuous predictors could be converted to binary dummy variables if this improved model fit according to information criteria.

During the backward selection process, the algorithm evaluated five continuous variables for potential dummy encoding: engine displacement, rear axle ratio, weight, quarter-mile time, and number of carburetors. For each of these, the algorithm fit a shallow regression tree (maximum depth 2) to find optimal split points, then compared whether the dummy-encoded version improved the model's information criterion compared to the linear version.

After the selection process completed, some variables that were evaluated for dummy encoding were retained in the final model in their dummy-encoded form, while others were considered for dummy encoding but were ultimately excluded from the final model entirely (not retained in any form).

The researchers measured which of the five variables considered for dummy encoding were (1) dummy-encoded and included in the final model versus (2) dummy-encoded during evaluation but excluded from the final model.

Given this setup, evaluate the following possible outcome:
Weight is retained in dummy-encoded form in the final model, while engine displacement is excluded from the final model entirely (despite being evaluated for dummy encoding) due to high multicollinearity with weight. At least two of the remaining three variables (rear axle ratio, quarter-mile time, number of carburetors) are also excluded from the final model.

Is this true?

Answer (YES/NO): NO